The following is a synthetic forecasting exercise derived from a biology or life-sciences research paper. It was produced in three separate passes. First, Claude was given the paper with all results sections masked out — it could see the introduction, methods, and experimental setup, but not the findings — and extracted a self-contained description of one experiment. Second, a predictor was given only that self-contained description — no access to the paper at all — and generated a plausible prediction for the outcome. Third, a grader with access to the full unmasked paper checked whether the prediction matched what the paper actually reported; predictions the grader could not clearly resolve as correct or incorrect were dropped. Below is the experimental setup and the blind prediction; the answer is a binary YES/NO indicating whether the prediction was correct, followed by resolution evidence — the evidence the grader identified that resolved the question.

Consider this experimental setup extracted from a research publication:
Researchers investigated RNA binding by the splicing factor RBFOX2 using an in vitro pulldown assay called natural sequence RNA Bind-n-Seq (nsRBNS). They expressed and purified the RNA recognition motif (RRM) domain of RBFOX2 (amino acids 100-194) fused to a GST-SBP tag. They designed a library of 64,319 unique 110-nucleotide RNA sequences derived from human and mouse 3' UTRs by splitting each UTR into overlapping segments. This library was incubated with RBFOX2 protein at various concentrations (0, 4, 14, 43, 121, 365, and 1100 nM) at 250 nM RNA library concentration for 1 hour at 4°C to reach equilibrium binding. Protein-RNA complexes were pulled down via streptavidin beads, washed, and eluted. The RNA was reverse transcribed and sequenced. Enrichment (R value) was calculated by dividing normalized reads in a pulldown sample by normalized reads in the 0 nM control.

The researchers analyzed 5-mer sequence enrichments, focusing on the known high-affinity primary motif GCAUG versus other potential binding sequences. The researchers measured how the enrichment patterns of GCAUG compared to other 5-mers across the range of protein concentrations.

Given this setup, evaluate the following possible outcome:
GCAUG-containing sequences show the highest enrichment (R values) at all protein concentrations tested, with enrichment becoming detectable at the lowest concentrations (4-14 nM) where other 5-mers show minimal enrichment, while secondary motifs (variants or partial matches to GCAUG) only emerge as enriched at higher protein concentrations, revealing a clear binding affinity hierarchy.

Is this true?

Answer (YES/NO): YES